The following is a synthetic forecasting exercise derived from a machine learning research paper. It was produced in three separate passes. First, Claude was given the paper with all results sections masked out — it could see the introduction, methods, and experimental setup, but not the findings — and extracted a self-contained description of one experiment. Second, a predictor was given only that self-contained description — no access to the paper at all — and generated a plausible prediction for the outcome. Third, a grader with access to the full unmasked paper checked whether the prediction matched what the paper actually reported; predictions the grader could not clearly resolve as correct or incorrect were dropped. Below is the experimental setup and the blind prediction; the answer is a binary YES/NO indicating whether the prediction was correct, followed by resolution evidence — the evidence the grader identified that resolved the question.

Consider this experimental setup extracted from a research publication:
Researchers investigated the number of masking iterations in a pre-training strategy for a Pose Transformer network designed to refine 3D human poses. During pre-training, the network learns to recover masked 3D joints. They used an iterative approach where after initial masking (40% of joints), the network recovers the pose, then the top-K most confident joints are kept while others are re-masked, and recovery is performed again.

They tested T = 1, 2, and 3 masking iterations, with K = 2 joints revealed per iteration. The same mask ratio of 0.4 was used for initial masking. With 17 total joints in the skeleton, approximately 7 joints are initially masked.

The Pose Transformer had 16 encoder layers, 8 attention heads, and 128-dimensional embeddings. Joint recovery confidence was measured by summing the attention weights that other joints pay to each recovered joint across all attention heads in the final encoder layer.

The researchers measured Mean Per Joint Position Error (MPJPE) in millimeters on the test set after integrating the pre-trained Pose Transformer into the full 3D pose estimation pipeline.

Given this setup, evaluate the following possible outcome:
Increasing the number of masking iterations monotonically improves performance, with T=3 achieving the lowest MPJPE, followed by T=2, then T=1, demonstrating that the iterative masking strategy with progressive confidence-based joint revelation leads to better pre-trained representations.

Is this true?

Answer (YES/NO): NO